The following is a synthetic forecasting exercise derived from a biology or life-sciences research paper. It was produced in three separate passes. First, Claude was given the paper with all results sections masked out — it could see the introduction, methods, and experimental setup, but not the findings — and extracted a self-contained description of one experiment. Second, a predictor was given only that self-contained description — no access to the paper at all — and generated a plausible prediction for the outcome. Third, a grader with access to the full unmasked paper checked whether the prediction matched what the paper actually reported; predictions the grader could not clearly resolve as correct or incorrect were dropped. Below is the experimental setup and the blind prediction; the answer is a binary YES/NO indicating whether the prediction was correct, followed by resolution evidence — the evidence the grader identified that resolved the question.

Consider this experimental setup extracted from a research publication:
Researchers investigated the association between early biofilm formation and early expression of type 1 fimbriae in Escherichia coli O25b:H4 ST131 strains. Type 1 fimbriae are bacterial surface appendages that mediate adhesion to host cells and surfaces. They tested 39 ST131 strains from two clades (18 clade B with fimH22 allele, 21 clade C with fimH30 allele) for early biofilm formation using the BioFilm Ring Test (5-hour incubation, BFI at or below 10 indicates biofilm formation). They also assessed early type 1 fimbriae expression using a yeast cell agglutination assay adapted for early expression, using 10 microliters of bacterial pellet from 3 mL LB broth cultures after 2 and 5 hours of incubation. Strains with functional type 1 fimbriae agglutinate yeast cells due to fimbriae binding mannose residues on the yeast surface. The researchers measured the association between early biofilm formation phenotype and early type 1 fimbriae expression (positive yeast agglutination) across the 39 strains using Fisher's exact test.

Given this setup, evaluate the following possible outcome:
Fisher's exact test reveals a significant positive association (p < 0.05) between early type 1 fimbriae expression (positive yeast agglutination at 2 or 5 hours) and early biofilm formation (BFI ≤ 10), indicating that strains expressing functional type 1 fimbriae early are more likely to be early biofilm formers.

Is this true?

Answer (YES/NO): YES